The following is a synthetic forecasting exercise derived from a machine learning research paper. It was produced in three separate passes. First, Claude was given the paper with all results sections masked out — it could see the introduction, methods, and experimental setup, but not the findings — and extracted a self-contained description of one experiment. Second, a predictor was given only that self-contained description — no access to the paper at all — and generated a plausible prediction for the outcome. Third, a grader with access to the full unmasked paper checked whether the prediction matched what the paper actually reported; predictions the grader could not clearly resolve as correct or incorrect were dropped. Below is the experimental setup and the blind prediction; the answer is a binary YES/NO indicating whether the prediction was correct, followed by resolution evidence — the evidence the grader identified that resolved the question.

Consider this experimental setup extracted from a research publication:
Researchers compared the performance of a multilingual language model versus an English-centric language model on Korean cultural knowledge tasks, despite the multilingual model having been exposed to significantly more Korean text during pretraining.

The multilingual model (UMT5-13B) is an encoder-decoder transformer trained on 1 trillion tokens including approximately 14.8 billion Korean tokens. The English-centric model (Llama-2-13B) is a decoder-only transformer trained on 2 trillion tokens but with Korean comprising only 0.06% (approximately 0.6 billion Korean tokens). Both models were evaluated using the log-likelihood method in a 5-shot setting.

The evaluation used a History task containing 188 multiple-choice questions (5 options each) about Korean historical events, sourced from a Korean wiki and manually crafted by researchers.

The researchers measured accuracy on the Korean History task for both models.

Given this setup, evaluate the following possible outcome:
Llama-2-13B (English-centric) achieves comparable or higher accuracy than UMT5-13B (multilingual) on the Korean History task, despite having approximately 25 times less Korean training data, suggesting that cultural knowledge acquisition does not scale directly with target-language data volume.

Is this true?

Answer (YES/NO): YES